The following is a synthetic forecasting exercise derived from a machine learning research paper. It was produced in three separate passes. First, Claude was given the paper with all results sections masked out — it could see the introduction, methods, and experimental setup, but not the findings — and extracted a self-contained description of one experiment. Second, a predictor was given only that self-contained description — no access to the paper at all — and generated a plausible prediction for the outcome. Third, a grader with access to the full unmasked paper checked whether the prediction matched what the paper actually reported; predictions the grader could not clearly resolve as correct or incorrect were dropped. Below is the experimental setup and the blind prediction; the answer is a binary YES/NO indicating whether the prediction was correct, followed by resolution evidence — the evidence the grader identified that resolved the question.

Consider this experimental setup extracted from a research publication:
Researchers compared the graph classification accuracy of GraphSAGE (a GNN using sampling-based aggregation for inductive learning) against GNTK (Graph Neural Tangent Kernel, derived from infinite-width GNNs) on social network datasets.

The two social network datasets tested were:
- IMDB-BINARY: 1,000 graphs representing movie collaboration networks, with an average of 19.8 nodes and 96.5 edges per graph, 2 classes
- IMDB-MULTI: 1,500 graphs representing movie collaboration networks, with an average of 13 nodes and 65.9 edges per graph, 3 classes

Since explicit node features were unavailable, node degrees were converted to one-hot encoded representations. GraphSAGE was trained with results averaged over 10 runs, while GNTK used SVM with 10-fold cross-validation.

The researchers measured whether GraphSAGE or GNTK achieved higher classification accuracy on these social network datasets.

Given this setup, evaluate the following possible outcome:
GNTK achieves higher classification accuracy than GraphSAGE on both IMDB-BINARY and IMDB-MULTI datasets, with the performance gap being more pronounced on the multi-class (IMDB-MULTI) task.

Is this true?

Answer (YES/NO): NO